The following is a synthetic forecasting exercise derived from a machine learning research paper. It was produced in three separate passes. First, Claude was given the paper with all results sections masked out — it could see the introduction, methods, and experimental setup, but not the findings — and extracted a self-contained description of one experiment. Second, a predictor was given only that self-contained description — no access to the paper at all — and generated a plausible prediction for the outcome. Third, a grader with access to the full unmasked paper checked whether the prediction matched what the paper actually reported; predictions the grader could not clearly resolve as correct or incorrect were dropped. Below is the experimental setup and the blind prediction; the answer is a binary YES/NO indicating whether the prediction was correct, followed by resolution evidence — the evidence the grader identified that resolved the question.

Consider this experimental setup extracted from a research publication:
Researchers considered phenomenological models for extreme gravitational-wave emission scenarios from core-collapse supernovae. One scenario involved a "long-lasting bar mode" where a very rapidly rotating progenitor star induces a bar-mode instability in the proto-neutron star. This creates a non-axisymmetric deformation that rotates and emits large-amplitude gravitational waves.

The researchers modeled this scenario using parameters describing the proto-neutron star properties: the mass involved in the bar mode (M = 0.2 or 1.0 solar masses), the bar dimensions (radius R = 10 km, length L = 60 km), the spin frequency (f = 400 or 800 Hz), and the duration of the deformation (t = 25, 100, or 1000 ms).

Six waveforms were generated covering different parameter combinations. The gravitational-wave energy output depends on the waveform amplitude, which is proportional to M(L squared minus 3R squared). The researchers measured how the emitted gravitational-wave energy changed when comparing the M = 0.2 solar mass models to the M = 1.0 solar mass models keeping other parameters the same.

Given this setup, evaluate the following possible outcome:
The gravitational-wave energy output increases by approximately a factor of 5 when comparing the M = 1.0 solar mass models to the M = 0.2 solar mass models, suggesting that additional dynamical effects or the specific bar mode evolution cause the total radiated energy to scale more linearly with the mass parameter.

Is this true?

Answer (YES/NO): NO